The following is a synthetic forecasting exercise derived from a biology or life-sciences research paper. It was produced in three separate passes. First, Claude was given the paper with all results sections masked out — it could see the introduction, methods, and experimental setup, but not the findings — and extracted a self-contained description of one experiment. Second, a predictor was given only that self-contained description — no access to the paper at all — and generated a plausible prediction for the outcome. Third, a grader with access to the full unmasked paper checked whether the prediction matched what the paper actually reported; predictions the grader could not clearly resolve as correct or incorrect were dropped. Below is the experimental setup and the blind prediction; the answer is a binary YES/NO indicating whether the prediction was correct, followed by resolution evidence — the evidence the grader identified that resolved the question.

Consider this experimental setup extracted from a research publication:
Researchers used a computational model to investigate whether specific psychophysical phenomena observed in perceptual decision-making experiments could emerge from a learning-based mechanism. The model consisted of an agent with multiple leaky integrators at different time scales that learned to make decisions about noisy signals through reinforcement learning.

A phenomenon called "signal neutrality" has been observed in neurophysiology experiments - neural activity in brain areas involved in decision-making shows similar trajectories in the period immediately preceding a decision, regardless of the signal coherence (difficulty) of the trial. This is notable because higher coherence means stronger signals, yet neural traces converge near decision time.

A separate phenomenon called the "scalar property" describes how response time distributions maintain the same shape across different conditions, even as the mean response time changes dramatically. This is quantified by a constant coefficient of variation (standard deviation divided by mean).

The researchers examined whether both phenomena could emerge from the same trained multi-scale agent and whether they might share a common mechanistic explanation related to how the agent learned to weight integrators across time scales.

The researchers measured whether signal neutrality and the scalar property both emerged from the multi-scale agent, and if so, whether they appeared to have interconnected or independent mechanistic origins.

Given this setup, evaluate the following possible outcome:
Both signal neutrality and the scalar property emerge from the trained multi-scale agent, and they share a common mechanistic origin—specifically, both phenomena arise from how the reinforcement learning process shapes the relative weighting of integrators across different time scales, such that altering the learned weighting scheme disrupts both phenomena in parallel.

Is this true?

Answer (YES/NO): YES